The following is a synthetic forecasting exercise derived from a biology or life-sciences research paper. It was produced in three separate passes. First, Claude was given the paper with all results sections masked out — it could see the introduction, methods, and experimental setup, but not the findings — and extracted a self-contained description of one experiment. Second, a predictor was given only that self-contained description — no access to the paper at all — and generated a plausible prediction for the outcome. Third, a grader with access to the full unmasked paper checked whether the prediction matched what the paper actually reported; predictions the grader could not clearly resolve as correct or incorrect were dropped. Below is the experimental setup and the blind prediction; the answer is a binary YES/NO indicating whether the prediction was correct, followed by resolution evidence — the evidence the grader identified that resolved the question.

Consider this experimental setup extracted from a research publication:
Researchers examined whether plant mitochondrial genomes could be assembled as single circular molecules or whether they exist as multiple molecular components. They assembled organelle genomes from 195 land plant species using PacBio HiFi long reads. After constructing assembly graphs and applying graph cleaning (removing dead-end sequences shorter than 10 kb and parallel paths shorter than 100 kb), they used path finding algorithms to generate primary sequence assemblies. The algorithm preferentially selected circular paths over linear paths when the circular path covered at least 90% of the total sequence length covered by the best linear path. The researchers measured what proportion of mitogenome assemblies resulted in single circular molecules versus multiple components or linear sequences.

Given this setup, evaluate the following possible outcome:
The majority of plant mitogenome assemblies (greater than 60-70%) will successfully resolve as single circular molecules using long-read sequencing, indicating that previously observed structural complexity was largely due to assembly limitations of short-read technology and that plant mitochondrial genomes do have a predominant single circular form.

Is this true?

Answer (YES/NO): YES